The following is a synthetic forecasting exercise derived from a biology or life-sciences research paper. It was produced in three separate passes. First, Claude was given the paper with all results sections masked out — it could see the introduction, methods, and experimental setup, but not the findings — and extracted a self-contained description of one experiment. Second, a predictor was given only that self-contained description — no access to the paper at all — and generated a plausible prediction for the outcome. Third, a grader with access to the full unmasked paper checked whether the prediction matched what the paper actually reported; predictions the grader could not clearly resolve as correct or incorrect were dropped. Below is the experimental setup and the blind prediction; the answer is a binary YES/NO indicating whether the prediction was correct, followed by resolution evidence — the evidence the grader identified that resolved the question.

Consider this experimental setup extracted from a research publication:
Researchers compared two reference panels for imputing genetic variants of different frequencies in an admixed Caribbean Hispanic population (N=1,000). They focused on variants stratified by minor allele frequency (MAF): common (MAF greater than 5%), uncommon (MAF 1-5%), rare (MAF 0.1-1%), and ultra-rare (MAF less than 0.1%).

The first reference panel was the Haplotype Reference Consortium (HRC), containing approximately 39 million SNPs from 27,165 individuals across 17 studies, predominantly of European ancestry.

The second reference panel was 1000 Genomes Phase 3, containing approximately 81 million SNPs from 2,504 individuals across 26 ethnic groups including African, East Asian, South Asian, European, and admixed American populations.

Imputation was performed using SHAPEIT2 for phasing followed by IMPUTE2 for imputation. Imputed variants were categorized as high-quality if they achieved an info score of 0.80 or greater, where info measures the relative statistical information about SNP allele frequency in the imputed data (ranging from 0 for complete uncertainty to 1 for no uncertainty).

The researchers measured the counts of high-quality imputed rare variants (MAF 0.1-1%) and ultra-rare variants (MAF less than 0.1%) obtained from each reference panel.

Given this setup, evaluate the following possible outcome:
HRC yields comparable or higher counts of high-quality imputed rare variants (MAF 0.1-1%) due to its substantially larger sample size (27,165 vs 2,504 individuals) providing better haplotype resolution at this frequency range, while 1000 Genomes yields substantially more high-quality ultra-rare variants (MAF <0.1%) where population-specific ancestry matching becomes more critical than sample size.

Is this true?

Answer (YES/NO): NO